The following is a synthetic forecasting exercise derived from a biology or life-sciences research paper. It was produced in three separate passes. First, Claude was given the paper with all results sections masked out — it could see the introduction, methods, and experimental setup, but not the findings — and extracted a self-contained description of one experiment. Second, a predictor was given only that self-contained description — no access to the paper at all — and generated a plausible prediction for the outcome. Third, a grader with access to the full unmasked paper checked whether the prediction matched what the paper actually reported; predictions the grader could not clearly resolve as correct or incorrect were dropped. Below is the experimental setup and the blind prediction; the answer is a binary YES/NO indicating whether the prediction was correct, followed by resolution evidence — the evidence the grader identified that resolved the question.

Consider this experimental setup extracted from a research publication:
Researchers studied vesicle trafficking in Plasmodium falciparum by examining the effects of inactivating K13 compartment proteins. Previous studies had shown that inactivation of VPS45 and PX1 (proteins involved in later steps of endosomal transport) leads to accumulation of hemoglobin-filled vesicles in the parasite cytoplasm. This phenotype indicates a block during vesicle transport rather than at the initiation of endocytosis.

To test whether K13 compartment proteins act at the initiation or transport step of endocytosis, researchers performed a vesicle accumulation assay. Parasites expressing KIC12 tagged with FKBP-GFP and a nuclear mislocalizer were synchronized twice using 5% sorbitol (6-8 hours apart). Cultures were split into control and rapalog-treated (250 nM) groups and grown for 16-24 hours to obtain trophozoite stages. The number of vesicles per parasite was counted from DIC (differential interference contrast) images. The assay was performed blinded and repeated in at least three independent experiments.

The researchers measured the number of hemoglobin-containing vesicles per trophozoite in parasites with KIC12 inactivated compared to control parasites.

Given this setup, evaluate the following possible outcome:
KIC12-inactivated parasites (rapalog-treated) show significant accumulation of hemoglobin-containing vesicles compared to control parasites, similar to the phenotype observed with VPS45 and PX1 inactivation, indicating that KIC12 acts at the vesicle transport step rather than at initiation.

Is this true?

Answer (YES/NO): NO